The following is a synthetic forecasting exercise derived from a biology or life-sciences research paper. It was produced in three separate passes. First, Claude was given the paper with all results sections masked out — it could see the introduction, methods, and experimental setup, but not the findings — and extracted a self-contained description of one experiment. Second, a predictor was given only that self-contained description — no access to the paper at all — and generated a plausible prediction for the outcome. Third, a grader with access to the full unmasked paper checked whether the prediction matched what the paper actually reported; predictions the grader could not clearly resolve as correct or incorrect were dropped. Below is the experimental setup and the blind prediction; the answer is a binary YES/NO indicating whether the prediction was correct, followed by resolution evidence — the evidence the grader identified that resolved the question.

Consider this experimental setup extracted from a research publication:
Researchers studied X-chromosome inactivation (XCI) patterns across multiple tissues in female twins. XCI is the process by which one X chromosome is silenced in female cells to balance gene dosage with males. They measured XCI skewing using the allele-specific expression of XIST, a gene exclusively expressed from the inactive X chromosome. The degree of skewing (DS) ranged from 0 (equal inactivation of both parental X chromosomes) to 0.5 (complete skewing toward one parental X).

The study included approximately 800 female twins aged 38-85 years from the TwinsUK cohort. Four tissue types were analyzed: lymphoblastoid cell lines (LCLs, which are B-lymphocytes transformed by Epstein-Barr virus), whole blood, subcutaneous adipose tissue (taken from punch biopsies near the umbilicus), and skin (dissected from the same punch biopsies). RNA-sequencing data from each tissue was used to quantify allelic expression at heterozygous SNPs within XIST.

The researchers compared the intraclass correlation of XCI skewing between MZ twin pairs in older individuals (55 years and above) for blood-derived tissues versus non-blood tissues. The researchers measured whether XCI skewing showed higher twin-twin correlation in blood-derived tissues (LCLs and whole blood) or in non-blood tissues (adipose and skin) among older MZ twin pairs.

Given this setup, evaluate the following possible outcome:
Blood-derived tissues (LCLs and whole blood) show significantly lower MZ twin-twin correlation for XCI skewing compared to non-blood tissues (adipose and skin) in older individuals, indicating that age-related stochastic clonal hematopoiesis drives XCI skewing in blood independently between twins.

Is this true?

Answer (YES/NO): NO